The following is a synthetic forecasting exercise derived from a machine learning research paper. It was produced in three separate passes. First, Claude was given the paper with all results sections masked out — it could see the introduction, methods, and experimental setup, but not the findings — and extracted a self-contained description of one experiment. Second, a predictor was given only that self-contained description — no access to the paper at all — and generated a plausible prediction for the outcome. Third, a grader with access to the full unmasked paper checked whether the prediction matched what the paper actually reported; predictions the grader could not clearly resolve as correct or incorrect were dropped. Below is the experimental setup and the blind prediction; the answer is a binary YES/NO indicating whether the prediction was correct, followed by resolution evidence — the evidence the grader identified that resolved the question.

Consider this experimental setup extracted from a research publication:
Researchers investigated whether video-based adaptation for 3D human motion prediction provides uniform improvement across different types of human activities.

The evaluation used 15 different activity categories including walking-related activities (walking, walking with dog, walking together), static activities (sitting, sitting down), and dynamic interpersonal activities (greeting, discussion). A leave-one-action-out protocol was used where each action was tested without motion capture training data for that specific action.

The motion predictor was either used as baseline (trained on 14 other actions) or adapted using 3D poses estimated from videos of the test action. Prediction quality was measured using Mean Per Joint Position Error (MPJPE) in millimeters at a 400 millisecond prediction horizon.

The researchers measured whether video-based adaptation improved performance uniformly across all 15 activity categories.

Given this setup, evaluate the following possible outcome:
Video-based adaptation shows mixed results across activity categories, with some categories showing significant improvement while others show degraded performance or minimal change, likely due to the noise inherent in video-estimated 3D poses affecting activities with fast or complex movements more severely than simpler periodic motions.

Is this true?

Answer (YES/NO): NO